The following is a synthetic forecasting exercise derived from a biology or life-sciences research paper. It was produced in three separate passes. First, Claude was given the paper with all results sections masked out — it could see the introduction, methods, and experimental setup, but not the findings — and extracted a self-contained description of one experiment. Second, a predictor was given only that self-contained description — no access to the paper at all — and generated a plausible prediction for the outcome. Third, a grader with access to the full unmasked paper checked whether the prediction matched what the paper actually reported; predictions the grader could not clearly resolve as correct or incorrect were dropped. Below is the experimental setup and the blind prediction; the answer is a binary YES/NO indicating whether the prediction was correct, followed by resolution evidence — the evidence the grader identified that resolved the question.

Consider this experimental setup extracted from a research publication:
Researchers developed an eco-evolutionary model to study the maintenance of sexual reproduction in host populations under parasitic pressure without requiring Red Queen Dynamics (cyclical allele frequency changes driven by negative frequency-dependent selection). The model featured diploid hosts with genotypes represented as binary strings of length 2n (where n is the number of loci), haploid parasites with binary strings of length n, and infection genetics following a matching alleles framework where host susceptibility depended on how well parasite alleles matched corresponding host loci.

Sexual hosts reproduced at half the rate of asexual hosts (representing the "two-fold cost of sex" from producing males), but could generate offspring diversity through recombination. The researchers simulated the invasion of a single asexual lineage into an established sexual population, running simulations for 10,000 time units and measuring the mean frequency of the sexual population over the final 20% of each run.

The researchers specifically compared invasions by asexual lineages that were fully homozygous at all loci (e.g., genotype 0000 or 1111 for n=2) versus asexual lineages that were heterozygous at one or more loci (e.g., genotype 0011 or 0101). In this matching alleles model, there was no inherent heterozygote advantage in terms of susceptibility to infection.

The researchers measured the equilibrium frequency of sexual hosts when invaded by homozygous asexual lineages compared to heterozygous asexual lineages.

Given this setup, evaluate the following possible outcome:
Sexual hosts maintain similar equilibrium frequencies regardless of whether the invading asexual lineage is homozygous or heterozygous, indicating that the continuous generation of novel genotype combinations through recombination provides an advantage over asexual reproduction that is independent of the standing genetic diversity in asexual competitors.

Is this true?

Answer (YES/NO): NO